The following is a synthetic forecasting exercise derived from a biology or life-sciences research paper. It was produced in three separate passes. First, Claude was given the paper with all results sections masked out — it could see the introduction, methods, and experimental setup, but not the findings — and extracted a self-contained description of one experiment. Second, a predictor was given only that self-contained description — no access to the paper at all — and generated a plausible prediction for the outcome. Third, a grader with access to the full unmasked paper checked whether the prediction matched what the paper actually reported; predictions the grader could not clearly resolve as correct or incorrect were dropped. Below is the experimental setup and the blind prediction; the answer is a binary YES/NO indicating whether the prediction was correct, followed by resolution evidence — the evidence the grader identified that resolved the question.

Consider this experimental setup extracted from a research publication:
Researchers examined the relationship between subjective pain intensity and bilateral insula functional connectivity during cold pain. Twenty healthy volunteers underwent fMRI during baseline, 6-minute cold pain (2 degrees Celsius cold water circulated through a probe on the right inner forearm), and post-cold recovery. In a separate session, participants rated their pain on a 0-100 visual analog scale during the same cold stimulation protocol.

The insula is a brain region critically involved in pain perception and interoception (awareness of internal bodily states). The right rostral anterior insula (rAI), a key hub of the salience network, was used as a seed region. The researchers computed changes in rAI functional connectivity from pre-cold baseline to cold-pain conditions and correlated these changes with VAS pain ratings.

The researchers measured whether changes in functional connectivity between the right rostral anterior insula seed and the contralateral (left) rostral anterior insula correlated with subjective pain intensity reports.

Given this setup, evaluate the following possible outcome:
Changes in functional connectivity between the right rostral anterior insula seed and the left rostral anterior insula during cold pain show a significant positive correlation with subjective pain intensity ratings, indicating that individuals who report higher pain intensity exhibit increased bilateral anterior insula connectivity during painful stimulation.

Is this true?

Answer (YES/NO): YES